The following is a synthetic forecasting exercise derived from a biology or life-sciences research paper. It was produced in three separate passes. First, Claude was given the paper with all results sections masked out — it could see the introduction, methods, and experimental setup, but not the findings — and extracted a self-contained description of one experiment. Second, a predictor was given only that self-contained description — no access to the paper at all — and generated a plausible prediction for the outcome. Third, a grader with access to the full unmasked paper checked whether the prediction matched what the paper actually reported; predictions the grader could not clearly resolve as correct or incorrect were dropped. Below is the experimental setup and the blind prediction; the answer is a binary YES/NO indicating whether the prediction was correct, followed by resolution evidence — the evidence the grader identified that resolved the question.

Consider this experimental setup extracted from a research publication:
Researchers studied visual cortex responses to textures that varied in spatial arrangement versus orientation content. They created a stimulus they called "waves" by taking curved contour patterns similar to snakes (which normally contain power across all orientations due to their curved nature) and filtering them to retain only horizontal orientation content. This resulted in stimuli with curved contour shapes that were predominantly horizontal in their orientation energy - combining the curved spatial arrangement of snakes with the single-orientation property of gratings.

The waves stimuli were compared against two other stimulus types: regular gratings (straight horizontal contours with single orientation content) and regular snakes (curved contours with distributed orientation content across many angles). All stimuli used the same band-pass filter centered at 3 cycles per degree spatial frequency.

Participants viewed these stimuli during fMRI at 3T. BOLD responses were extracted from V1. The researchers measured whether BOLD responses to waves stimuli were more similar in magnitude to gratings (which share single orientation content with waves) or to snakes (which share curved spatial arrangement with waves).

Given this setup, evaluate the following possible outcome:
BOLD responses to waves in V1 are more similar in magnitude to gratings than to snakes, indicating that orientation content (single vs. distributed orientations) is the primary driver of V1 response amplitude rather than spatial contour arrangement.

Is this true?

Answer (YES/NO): YES